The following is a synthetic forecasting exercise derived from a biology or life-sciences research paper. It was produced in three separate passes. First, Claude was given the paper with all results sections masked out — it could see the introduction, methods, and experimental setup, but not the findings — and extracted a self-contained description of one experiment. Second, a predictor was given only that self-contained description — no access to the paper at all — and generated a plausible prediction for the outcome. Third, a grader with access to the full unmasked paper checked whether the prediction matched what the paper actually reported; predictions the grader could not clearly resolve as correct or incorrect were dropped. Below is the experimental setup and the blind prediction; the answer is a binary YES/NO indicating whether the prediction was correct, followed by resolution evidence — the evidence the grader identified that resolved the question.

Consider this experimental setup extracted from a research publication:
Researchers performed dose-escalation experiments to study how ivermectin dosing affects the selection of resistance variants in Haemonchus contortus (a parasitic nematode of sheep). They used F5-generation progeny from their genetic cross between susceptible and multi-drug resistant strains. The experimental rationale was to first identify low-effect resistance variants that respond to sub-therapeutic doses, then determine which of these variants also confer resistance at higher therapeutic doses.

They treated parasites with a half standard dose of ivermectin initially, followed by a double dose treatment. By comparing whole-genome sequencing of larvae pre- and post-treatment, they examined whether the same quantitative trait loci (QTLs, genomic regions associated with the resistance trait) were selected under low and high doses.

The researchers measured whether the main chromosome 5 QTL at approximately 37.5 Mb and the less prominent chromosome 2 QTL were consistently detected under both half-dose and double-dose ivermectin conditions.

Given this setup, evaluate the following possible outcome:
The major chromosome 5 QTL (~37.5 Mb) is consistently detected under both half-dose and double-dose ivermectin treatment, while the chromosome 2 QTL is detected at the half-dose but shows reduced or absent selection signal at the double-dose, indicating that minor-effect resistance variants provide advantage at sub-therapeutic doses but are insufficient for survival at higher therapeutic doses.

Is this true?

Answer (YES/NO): NO